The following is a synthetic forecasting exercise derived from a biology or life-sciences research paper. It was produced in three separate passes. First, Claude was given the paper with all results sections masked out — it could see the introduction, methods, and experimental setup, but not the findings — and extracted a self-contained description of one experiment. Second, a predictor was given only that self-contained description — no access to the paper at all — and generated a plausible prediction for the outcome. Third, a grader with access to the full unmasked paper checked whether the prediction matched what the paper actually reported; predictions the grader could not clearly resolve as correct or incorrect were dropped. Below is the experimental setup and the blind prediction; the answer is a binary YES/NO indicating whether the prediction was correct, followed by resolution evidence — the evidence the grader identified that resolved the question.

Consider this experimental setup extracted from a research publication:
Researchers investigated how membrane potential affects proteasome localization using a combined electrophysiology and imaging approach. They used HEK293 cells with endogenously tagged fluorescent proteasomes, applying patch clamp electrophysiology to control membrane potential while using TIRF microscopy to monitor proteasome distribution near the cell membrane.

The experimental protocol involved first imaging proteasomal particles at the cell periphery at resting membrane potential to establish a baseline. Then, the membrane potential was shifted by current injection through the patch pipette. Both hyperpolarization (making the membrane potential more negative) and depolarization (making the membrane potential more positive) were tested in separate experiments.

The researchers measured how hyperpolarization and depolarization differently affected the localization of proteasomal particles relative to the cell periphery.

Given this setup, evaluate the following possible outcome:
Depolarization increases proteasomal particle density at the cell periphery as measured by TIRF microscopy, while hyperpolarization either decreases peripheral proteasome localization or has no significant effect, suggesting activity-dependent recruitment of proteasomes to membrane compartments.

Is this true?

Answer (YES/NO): NO